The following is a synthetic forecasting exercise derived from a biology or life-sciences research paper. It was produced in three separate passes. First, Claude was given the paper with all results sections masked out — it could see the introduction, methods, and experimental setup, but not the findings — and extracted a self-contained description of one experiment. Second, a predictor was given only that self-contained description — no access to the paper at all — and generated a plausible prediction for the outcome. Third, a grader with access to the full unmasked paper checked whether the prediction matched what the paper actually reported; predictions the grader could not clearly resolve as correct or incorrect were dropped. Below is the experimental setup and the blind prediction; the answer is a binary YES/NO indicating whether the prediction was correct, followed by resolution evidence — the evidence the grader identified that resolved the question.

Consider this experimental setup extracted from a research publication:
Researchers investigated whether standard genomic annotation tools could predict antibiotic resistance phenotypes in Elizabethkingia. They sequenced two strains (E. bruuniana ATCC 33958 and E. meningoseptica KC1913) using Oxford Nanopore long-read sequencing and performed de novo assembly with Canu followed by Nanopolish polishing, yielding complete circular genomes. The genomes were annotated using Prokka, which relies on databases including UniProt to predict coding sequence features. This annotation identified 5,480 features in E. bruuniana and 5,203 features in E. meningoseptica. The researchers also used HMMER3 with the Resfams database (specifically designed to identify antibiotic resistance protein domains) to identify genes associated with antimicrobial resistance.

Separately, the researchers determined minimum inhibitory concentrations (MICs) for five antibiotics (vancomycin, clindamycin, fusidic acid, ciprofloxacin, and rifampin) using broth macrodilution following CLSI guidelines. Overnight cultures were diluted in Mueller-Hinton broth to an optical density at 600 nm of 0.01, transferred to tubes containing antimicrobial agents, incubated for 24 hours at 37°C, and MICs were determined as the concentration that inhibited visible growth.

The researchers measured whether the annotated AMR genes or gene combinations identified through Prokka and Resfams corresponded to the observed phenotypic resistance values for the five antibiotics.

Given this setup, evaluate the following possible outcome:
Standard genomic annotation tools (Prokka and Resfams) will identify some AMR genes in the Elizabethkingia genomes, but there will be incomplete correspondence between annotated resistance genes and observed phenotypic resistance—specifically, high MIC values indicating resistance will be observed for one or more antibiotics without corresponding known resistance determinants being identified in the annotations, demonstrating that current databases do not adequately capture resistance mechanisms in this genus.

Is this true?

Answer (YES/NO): YES